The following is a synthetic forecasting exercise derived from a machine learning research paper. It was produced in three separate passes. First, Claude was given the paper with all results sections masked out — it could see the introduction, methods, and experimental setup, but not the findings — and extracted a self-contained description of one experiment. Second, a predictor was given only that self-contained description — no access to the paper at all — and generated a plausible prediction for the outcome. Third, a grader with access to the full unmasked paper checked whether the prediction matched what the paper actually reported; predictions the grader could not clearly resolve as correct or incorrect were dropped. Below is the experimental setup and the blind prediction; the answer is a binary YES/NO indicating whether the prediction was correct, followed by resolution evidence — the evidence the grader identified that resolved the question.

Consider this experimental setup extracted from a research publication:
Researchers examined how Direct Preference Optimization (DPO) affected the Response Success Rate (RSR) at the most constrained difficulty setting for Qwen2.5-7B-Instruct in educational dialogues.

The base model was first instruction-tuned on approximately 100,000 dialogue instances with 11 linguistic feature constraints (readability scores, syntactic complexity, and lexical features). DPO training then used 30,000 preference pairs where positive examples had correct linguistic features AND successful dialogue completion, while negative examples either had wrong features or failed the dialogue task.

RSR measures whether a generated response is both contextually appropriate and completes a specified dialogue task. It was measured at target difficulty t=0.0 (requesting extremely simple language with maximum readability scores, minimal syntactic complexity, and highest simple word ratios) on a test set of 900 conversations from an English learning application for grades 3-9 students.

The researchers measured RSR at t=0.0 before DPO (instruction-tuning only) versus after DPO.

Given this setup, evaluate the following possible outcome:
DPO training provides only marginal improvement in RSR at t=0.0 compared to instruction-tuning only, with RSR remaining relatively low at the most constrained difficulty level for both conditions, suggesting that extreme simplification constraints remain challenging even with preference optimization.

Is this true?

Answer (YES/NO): YES